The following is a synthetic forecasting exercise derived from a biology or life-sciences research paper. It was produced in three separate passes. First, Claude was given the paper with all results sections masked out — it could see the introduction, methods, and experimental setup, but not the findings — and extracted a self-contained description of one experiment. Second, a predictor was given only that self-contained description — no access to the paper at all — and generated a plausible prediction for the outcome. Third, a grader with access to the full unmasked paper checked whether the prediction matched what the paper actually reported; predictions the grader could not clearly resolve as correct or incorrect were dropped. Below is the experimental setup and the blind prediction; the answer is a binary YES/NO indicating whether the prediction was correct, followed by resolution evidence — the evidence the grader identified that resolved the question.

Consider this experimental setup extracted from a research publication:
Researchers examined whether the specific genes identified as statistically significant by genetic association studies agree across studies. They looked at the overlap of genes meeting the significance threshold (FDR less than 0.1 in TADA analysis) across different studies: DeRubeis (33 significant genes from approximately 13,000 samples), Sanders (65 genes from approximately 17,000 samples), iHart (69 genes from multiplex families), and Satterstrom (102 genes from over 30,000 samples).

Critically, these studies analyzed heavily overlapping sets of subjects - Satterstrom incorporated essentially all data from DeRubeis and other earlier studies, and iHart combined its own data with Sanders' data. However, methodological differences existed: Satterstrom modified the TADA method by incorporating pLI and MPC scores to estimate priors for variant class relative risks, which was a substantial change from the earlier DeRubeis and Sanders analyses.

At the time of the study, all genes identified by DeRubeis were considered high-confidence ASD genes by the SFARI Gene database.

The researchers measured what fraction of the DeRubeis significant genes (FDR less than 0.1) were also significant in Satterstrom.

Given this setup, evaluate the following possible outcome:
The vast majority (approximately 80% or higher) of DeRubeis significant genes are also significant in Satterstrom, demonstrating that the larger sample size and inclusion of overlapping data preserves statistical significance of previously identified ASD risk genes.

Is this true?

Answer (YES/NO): NO